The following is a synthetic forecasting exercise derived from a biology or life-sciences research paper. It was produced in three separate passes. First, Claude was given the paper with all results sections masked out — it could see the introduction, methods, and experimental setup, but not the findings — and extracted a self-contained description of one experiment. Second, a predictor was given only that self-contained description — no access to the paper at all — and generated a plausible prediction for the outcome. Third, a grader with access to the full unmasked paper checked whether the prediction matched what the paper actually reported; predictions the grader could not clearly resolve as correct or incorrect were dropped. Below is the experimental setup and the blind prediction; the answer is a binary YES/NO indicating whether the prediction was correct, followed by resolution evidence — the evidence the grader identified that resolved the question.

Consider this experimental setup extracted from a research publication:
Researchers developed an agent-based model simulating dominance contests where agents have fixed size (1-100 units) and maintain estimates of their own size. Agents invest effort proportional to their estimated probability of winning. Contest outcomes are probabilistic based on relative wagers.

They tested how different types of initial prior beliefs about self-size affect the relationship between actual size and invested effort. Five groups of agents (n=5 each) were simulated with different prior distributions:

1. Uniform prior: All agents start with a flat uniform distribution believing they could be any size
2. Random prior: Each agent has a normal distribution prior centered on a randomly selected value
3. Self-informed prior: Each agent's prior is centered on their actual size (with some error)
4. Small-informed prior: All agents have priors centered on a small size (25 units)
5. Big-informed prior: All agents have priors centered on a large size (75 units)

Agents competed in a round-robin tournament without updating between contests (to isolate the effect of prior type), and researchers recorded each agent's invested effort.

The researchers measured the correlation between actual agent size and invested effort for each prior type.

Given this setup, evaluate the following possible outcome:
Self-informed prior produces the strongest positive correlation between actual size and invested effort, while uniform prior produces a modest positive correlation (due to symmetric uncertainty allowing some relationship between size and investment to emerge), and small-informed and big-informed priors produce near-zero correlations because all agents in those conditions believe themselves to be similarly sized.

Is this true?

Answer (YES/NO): NO